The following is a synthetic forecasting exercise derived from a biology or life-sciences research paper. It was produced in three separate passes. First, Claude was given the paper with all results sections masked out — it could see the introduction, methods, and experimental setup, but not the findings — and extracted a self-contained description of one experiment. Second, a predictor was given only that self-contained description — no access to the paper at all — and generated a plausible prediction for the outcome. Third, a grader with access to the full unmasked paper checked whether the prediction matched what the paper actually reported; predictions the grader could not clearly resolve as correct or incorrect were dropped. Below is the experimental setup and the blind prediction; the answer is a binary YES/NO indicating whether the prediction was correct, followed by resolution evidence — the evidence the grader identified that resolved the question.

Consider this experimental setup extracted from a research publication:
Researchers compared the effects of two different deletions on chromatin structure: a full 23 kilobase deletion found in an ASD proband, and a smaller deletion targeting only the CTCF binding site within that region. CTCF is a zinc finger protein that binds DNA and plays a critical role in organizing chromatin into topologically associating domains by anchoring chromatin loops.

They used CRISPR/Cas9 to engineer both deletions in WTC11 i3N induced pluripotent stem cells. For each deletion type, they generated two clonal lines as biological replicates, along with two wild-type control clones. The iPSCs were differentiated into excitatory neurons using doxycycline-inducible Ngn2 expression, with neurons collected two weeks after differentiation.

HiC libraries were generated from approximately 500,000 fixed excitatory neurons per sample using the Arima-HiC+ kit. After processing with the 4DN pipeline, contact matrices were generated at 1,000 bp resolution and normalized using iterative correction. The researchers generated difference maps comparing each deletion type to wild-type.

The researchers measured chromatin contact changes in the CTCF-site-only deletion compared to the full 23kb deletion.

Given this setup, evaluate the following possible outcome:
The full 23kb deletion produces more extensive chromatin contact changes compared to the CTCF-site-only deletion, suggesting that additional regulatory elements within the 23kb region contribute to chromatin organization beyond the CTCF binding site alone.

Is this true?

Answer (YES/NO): YES